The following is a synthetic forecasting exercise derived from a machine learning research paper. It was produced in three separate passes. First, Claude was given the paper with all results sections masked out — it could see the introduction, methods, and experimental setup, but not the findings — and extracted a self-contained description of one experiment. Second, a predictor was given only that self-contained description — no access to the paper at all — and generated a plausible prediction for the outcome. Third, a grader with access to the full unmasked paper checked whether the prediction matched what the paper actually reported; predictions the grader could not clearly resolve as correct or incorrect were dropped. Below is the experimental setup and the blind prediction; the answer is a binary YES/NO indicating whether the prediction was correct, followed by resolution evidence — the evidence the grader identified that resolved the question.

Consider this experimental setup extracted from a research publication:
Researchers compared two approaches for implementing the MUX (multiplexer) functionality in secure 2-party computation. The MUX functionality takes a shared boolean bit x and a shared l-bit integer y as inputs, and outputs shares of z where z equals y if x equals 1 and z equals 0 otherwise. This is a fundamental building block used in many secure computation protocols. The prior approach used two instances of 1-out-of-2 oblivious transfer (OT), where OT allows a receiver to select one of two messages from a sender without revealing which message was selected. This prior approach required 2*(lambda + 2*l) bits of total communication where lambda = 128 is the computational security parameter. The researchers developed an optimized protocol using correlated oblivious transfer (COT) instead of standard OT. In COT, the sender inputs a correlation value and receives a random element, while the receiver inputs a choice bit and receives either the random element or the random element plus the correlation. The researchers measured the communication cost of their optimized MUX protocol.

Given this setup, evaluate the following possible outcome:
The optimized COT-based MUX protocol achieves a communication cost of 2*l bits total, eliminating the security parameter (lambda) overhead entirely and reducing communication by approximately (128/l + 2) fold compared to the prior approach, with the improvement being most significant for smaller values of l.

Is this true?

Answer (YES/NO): NO